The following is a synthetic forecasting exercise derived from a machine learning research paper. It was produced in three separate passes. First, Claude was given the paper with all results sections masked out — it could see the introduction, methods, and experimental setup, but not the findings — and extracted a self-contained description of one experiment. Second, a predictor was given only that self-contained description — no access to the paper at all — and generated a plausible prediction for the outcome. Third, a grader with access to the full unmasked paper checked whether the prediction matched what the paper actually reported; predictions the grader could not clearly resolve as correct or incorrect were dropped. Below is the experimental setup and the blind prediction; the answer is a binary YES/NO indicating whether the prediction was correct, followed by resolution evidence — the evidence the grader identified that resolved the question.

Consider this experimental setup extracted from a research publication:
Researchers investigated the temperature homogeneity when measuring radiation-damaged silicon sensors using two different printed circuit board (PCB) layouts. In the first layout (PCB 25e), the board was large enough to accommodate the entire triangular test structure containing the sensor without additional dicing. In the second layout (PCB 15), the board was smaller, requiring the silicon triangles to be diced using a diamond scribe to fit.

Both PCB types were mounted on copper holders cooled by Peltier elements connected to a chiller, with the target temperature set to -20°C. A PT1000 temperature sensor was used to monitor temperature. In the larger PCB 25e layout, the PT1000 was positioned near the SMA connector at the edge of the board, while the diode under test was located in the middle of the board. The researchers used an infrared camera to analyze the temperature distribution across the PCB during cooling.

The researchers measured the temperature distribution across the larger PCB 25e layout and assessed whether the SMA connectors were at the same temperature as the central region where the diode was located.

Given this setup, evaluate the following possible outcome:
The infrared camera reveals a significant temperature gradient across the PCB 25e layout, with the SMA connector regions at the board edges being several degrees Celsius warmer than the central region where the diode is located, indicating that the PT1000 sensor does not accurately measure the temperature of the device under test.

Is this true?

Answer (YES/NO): YES